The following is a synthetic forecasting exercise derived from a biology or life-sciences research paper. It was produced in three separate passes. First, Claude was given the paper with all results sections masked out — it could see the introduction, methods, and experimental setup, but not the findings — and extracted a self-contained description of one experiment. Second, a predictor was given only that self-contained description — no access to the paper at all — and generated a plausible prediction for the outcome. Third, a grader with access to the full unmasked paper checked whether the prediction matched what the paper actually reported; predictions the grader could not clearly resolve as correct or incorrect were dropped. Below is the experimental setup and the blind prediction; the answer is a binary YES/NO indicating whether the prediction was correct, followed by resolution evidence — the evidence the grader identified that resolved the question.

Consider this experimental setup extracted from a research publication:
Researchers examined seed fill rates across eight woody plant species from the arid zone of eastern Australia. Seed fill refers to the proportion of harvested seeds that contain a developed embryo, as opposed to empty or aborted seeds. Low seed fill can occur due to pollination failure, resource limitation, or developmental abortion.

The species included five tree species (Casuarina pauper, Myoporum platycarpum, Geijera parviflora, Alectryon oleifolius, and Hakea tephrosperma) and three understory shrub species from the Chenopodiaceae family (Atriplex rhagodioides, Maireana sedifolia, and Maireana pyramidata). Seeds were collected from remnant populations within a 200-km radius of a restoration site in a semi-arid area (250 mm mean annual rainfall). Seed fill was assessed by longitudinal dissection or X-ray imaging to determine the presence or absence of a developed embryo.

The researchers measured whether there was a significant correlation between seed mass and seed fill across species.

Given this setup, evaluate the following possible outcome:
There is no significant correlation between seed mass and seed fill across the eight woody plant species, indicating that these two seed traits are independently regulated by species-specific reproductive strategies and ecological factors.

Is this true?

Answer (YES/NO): YES